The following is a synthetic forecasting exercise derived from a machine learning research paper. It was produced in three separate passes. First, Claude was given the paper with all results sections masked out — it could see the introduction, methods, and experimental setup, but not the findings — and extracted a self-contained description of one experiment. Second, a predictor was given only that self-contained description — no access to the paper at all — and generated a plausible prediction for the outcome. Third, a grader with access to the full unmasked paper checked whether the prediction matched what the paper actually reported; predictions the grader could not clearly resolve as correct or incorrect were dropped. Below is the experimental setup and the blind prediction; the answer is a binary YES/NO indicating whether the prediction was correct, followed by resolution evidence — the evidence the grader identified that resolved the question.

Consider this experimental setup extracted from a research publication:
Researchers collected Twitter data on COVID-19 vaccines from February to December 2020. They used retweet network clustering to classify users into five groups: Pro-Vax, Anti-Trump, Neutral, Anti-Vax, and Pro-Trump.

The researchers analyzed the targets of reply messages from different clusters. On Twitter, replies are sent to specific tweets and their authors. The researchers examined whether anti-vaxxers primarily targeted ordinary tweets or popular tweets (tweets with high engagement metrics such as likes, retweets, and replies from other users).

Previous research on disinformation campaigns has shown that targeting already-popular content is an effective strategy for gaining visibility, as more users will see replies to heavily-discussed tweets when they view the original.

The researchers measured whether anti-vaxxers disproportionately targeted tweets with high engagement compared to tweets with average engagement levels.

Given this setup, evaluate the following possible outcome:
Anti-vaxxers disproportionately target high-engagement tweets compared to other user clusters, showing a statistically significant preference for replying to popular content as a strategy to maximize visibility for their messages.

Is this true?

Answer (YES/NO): NO